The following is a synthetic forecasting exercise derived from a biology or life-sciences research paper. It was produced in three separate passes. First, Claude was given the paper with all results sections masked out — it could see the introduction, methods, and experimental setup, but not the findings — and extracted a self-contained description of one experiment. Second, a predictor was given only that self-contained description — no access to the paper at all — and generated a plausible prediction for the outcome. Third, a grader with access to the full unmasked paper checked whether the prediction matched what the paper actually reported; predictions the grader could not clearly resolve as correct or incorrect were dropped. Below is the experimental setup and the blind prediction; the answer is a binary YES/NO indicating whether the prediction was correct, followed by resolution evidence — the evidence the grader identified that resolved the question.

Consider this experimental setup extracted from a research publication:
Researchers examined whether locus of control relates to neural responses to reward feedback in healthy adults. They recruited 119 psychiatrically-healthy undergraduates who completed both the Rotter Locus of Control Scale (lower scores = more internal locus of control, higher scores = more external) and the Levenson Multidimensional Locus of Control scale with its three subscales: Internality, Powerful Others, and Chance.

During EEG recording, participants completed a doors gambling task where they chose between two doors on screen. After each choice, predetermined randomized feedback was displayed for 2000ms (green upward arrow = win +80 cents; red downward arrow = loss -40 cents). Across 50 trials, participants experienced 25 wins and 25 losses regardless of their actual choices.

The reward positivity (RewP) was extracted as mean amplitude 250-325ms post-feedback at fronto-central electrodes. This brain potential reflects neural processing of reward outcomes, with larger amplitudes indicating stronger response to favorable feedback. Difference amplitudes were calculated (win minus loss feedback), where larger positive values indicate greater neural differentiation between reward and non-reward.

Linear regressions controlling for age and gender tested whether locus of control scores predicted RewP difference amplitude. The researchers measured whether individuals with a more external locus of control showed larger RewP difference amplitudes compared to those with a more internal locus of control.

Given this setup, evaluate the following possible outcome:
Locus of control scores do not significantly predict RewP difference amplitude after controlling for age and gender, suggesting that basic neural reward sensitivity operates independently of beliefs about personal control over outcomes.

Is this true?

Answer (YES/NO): YES